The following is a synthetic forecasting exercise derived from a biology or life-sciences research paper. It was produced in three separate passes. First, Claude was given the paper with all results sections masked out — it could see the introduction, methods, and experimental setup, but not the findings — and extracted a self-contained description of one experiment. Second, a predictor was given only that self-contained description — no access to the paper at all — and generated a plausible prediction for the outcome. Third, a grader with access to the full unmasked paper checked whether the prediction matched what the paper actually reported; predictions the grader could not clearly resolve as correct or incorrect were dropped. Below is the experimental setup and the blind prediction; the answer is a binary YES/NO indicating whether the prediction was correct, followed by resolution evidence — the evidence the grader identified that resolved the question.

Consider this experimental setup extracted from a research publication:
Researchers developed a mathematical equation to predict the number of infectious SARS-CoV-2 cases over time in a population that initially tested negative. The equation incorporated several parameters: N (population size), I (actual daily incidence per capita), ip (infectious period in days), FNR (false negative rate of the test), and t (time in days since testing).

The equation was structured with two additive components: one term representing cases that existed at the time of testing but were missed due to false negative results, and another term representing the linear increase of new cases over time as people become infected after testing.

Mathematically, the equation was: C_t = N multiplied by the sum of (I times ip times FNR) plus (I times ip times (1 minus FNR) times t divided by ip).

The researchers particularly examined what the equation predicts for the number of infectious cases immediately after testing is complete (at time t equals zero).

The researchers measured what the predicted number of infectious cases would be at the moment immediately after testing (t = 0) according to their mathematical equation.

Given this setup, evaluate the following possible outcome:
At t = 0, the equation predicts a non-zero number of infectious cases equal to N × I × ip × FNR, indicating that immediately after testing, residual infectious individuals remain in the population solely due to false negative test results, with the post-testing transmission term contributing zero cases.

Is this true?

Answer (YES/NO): YES